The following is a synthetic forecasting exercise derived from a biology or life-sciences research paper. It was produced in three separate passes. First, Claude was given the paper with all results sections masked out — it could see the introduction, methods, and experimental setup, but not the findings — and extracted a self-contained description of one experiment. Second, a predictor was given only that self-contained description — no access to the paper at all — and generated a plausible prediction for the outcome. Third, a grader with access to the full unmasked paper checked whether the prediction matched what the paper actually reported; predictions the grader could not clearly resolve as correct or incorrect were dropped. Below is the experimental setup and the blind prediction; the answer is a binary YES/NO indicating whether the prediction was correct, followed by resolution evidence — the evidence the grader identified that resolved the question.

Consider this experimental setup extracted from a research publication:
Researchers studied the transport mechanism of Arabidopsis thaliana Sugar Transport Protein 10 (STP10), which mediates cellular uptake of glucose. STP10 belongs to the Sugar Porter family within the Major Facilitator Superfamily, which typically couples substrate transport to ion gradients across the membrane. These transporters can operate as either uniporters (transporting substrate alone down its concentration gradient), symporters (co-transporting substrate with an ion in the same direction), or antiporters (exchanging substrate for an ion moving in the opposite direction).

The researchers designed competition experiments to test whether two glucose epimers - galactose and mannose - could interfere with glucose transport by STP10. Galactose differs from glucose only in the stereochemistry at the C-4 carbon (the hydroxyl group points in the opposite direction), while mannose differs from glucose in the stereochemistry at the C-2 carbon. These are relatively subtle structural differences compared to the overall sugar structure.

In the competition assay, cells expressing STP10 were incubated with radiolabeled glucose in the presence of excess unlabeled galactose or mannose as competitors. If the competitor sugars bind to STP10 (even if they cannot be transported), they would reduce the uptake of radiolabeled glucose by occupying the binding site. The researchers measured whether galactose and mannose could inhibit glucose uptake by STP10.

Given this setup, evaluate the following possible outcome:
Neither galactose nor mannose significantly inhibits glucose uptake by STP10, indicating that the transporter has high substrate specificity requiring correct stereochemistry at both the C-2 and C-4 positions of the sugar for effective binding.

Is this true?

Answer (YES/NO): NO